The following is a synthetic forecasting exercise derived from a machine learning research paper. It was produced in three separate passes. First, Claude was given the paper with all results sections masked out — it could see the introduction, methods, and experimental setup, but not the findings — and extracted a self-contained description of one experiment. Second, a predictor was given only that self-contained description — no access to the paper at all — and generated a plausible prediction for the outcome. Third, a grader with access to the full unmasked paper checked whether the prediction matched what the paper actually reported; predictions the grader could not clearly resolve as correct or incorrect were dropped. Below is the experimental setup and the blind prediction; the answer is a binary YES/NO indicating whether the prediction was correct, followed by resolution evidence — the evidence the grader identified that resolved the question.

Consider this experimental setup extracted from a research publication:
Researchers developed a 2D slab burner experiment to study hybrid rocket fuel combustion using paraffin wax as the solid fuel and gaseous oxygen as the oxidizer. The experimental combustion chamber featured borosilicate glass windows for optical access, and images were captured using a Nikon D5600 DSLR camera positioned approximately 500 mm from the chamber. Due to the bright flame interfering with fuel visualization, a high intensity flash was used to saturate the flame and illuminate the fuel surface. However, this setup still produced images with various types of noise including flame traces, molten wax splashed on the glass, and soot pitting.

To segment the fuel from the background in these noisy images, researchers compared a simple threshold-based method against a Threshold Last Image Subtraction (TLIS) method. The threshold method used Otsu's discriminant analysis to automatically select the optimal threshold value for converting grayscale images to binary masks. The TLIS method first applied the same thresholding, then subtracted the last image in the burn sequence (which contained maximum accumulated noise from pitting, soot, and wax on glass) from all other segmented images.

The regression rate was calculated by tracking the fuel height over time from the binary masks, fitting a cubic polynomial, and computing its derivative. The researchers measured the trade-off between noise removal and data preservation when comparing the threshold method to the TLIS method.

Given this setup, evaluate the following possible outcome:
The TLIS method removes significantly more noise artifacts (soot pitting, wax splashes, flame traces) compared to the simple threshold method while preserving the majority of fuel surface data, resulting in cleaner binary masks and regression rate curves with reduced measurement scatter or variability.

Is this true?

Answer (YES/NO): NO